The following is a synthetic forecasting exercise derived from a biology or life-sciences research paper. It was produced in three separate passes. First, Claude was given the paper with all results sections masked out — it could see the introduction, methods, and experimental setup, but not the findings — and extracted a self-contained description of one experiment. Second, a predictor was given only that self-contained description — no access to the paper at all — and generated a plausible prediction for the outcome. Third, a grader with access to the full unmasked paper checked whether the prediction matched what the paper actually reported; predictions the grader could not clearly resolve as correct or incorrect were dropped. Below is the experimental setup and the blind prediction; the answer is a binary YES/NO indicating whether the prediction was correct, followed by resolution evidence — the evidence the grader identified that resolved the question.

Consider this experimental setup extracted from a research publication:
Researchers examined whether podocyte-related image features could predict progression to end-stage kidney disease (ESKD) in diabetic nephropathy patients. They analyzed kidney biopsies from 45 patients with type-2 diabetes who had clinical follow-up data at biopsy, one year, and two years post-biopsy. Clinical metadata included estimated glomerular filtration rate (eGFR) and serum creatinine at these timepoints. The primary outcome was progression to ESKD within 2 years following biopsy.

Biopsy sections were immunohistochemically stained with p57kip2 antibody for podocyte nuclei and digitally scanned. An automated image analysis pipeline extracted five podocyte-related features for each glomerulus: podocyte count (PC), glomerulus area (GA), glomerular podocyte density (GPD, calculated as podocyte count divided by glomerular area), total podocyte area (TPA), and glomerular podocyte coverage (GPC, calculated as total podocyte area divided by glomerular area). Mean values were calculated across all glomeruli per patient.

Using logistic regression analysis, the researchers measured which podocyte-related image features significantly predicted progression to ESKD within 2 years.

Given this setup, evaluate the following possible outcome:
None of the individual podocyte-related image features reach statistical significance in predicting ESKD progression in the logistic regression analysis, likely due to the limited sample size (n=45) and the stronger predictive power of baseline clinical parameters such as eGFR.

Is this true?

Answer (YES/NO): NO